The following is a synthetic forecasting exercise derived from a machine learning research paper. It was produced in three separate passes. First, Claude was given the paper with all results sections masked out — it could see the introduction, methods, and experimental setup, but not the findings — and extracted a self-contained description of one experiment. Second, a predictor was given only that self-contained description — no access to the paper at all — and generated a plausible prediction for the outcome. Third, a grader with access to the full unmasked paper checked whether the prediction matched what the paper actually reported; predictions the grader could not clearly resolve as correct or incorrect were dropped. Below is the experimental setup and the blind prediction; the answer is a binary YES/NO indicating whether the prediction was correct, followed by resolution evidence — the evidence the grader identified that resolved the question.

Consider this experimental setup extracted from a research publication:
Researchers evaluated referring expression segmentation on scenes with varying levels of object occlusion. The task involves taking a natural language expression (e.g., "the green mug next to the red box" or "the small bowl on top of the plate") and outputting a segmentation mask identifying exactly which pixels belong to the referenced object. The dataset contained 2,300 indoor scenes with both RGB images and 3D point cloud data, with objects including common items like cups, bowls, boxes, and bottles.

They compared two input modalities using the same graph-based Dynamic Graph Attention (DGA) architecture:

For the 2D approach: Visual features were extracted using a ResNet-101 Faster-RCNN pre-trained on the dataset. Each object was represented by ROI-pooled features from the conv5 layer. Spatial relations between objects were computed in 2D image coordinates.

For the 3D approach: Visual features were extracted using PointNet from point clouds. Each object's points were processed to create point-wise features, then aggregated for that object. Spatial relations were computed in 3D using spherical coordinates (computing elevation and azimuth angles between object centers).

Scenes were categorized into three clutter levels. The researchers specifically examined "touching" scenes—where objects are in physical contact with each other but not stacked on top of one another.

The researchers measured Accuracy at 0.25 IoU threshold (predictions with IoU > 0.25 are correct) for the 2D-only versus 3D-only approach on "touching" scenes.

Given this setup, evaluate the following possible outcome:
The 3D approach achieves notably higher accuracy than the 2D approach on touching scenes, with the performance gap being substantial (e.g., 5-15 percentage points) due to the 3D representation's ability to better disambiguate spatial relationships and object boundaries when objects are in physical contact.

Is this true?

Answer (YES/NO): YES